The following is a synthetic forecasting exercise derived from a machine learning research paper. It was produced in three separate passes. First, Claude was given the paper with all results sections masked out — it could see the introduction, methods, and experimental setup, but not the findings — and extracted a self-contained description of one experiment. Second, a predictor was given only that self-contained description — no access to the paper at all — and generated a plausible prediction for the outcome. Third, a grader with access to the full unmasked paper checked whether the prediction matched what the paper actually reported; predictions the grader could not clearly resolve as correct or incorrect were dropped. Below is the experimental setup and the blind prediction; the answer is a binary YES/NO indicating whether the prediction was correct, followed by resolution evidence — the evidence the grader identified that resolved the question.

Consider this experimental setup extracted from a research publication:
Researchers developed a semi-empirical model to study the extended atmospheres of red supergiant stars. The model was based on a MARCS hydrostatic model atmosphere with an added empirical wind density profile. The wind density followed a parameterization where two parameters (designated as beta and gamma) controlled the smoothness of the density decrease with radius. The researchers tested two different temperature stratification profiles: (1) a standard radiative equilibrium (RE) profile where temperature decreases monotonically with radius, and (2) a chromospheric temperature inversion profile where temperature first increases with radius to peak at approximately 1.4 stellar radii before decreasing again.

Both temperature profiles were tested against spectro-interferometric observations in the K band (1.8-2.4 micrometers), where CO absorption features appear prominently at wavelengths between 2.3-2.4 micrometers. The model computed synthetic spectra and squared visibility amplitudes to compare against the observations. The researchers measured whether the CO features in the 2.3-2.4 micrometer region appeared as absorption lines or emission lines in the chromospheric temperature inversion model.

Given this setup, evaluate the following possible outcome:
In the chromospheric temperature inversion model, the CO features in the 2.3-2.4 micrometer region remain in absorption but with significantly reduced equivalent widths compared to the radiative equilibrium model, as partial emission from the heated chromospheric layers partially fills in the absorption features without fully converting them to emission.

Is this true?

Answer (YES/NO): NO